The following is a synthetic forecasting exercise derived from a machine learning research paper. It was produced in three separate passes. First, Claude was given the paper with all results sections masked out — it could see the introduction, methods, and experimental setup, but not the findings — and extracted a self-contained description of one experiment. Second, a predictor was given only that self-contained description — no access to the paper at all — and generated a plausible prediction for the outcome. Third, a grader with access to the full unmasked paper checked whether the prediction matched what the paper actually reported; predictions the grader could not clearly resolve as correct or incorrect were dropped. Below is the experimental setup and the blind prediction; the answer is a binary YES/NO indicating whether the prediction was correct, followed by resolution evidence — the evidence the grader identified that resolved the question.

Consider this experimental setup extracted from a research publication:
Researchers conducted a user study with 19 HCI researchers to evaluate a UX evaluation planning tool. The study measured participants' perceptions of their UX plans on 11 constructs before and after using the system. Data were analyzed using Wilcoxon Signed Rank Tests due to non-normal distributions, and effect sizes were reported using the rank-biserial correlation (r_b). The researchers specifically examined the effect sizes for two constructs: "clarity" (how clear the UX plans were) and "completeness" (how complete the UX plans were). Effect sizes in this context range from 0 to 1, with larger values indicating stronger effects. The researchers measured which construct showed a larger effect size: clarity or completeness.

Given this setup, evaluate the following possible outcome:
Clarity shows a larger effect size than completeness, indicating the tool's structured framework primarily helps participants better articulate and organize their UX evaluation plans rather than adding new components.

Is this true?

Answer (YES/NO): YES